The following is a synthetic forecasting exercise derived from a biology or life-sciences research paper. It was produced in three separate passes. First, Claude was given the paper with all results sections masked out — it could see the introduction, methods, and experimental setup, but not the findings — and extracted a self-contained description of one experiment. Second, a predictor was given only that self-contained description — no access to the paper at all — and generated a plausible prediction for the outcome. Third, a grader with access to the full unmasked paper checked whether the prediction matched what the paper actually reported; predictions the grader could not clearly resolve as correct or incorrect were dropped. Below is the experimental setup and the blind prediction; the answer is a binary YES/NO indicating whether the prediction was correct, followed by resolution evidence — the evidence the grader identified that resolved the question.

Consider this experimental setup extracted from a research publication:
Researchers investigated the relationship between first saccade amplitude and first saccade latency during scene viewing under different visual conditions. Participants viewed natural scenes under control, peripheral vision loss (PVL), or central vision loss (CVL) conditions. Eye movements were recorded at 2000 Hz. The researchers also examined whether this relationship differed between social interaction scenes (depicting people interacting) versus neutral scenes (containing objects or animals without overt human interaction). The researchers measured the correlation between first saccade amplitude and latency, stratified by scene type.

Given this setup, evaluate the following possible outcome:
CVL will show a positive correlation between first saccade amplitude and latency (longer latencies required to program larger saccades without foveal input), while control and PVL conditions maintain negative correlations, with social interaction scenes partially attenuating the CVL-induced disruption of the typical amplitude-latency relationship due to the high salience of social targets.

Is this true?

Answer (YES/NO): NO